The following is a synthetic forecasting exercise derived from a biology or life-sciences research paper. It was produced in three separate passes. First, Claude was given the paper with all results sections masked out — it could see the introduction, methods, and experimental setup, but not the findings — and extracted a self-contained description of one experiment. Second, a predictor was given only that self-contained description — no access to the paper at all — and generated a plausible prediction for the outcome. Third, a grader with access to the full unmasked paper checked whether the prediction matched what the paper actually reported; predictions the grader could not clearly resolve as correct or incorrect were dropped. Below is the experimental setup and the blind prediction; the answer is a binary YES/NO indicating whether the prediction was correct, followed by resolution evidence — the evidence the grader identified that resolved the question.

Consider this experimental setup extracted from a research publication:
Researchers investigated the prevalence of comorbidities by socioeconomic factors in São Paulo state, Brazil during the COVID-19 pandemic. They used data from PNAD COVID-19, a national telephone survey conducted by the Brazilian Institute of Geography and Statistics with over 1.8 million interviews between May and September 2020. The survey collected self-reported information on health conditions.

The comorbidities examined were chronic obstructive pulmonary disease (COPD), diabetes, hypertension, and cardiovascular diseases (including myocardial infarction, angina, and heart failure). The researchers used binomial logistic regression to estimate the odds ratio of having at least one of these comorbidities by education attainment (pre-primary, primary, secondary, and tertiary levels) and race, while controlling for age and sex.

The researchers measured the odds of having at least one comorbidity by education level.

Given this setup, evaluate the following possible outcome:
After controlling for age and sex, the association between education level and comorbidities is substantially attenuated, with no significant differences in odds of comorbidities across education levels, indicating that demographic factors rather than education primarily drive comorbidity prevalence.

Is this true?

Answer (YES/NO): NO